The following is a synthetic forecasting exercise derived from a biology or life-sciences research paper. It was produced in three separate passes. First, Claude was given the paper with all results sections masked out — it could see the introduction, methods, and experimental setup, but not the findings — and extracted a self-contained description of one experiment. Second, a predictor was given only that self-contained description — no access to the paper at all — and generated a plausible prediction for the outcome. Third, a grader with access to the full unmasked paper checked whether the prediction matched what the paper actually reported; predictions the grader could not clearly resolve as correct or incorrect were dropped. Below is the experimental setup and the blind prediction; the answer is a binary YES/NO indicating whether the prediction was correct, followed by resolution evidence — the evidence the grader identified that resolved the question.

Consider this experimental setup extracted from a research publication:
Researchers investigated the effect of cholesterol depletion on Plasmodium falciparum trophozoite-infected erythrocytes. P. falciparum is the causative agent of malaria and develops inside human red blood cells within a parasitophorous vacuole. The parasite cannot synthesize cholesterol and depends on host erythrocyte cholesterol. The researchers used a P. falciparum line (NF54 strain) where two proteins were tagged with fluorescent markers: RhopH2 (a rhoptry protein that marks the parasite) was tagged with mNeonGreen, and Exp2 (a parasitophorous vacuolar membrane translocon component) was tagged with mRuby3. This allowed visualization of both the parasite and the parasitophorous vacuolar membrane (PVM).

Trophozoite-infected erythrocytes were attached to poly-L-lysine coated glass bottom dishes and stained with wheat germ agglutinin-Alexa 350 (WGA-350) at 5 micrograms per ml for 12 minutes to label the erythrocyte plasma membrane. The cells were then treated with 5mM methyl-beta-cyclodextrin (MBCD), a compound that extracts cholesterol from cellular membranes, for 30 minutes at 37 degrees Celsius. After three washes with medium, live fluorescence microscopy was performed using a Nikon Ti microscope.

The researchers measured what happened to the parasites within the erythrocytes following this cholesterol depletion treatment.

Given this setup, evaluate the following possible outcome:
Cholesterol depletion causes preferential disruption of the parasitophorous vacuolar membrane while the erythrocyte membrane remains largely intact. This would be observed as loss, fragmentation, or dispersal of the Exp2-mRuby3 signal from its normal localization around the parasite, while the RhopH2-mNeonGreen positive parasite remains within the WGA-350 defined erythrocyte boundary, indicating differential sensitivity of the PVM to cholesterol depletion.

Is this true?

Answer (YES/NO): NO